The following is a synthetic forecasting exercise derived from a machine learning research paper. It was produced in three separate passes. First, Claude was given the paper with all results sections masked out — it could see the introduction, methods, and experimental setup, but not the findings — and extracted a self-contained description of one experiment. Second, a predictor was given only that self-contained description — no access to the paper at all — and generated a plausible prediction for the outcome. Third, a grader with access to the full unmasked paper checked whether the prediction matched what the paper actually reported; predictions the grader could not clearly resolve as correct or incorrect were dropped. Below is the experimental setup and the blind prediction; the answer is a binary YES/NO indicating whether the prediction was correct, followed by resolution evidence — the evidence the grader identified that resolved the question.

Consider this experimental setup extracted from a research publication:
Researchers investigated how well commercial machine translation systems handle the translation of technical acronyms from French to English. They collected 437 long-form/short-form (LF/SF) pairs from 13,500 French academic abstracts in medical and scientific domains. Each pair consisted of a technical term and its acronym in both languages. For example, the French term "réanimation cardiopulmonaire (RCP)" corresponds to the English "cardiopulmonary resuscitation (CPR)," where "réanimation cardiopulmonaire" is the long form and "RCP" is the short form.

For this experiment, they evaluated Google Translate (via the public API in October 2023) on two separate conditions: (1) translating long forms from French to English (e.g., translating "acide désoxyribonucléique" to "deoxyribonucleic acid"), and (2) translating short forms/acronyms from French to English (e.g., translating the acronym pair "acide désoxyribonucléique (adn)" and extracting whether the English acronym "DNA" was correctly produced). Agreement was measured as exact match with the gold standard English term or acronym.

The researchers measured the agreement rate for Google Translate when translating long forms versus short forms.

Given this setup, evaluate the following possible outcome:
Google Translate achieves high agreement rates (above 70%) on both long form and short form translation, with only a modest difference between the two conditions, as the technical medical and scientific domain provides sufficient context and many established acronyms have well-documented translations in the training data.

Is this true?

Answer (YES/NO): NO